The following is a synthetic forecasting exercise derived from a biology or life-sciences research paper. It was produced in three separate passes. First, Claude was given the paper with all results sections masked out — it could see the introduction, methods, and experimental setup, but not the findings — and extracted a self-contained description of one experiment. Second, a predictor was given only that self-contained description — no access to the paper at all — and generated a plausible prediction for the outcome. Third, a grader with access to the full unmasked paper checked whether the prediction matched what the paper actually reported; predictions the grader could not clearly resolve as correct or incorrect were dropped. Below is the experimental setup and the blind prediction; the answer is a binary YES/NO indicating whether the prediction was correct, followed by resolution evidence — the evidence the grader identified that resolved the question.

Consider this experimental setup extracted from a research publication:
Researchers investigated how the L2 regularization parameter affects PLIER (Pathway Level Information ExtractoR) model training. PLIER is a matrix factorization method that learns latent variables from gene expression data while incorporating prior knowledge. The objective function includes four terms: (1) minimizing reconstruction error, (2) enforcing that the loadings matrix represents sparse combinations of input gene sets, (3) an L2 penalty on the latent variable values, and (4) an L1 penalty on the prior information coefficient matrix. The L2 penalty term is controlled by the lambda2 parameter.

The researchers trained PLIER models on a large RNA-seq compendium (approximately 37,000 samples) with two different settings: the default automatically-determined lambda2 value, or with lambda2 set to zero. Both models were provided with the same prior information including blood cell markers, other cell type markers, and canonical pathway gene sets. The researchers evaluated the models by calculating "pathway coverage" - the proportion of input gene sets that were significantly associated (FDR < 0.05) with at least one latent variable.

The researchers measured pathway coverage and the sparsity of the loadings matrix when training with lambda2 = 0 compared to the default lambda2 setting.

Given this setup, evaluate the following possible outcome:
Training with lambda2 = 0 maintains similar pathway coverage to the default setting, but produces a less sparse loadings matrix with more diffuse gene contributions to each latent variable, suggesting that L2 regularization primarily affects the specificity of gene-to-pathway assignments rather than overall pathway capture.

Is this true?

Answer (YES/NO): NO